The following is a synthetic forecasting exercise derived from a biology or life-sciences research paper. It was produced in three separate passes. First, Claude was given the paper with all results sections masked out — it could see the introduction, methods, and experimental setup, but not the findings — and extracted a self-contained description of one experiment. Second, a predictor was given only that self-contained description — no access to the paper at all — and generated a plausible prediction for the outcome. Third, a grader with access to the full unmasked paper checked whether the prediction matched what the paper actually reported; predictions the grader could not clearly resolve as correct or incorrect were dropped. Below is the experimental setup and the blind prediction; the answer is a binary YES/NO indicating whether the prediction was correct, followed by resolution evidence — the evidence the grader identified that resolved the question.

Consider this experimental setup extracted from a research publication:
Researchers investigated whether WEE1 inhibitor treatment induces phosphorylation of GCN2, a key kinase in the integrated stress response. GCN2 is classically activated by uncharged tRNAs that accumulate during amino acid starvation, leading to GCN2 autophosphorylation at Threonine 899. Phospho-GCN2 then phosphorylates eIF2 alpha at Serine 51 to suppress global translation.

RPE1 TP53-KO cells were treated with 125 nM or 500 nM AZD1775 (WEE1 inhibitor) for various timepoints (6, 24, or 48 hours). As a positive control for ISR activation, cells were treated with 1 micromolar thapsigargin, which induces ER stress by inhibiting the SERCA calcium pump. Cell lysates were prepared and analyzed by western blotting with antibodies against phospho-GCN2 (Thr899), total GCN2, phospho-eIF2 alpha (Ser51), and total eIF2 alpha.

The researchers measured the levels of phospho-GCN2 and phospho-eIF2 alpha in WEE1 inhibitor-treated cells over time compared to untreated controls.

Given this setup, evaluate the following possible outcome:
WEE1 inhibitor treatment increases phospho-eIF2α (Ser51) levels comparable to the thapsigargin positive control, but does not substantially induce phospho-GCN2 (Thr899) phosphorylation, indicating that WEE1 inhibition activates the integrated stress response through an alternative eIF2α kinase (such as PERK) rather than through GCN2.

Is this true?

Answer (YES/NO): NO